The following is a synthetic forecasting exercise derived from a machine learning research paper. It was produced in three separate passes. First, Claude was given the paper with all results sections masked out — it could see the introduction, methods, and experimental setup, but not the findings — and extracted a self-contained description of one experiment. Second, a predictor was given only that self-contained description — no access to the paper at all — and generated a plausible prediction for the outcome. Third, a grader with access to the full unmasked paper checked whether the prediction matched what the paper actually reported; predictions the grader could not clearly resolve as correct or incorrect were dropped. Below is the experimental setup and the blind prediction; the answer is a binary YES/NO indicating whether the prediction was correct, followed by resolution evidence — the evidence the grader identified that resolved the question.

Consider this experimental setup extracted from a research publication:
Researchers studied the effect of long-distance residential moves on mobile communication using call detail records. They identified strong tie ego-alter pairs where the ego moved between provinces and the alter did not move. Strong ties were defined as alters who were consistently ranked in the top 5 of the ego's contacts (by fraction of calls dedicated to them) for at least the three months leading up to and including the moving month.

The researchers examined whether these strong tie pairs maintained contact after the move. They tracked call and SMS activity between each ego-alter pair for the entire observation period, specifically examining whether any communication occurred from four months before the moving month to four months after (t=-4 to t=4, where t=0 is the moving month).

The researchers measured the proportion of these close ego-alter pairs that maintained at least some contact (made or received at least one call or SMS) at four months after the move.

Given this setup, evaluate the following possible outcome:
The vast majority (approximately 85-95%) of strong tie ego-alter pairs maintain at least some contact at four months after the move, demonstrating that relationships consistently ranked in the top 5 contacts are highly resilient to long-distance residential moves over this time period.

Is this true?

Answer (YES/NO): NO